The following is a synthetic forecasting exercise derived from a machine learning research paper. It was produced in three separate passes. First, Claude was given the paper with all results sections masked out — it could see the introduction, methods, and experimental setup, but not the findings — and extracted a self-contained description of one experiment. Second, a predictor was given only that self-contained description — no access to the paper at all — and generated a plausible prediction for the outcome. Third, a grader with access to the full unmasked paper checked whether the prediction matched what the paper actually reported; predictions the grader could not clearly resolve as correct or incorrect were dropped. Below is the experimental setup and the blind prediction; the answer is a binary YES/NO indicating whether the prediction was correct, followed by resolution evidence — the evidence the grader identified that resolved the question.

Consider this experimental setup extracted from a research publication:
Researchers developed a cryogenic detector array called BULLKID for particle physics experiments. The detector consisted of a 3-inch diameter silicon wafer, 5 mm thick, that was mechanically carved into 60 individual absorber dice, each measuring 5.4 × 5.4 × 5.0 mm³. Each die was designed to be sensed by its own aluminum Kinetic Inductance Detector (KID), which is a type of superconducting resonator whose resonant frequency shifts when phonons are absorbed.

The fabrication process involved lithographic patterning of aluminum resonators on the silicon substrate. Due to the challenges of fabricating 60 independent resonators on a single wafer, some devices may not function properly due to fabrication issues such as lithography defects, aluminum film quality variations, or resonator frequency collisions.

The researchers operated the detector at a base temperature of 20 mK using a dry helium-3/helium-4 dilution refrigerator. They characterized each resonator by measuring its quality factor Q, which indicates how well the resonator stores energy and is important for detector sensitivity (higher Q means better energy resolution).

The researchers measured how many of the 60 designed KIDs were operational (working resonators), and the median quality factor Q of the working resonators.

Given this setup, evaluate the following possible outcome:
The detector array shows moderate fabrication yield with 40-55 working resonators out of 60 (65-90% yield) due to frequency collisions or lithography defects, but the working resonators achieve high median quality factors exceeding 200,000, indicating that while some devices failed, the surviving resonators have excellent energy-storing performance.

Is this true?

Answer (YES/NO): NO